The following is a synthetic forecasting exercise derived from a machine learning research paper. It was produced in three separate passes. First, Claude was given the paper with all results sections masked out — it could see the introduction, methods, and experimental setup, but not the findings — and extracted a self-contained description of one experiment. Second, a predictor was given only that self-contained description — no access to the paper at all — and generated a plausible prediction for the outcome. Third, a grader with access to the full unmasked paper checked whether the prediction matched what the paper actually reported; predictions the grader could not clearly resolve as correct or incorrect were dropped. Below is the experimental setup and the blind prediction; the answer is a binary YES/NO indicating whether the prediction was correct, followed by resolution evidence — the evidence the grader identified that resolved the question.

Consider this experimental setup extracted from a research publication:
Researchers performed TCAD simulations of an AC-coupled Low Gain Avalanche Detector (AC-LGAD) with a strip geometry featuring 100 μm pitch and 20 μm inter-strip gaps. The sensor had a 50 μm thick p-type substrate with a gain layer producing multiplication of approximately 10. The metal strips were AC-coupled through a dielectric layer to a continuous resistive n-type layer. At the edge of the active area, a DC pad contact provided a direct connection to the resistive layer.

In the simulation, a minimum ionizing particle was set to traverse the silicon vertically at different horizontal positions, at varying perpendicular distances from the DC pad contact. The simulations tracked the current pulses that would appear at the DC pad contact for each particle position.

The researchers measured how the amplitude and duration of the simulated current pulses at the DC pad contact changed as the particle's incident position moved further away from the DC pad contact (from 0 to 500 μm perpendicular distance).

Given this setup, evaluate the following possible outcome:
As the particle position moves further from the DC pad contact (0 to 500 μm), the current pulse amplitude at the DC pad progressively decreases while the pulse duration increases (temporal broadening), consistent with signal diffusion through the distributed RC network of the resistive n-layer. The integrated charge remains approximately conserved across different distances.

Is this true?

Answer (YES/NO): YES